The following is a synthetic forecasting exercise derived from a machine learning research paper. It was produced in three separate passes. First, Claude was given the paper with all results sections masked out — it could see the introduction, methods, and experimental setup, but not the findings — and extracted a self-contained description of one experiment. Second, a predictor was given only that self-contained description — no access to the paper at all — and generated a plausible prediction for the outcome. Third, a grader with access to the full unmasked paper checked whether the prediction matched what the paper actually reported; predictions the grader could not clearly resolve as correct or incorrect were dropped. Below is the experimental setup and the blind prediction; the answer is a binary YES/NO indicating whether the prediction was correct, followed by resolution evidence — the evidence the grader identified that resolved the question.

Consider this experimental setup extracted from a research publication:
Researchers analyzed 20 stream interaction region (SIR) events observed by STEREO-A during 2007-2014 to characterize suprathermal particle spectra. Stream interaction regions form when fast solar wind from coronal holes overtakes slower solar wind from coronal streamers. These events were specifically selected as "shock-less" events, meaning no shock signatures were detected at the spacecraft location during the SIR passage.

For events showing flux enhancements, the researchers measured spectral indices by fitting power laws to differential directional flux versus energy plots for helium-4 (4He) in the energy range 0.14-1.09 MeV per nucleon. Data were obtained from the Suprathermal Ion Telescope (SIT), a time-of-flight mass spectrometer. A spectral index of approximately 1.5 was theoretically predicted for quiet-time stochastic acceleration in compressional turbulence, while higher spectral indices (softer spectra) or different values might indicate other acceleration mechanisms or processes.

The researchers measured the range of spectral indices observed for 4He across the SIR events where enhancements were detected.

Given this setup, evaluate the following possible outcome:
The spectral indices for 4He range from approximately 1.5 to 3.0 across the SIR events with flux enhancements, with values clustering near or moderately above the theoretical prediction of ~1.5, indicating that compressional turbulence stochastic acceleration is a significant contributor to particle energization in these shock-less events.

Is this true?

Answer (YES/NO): NO